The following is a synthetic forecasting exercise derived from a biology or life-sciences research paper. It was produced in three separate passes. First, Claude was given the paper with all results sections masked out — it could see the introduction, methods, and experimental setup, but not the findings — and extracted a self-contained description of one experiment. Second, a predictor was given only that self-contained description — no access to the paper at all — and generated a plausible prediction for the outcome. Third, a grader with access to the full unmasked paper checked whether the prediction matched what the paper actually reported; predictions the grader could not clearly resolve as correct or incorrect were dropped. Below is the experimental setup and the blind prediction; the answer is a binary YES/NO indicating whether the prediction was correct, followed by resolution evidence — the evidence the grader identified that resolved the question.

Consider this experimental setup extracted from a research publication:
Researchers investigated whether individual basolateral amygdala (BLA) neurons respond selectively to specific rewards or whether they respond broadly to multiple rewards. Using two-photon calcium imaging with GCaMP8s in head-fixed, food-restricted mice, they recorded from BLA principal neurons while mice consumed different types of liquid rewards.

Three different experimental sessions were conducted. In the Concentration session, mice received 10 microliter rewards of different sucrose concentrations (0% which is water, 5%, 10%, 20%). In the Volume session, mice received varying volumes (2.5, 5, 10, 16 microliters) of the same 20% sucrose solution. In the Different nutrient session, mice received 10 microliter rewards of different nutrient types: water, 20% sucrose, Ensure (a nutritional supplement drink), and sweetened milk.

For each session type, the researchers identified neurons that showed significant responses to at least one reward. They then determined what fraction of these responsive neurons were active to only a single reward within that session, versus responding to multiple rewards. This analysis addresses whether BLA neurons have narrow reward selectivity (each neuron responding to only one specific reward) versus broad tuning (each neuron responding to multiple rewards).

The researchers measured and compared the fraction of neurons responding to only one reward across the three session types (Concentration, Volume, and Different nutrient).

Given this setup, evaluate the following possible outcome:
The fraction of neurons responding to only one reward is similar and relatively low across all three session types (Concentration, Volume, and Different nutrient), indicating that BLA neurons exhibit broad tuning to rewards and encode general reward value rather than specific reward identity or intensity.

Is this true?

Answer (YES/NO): NO